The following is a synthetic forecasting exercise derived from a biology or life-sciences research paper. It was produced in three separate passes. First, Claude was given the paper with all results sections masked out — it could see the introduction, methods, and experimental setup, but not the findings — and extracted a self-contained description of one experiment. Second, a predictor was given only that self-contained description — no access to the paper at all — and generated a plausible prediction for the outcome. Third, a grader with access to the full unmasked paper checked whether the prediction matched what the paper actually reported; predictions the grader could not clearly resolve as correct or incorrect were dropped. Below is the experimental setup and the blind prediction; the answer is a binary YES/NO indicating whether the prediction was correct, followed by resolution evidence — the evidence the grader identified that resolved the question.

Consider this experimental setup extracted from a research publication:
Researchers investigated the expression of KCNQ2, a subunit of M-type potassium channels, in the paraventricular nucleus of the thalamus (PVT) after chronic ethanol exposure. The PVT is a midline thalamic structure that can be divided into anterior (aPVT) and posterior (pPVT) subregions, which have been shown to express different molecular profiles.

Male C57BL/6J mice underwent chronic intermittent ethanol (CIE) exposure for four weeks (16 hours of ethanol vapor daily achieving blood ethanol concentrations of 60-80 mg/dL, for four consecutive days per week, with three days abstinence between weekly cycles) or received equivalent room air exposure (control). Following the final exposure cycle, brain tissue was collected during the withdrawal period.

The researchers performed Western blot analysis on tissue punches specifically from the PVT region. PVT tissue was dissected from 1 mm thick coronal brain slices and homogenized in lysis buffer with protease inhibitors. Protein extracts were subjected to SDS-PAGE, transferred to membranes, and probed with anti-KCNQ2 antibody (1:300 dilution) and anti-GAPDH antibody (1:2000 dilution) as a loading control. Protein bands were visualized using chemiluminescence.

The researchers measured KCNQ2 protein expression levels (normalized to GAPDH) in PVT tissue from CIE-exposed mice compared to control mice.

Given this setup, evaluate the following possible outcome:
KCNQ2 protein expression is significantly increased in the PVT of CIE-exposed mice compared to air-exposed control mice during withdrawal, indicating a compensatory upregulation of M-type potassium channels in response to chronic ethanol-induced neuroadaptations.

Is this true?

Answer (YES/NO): NO